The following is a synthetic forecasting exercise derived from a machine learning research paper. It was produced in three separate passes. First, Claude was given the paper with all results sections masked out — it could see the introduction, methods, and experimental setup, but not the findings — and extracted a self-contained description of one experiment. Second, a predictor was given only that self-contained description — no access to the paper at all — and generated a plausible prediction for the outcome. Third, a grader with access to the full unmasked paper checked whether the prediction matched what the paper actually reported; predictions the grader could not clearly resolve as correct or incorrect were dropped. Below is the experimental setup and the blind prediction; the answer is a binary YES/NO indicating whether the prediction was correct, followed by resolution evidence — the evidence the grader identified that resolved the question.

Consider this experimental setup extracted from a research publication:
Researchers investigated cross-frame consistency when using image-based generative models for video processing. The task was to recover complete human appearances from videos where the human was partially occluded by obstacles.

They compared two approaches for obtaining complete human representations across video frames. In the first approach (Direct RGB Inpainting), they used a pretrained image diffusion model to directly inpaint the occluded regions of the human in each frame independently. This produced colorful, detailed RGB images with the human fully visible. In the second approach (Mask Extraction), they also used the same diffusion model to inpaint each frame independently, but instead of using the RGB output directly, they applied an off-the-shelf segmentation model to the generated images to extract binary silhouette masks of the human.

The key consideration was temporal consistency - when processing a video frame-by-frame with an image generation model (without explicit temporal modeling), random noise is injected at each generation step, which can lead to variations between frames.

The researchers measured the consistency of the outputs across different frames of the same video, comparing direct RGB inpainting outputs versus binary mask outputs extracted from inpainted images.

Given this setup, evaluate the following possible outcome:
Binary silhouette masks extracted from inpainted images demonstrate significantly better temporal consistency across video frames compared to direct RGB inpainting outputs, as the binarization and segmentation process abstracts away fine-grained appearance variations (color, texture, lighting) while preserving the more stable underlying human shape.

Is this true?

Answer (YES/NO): YES